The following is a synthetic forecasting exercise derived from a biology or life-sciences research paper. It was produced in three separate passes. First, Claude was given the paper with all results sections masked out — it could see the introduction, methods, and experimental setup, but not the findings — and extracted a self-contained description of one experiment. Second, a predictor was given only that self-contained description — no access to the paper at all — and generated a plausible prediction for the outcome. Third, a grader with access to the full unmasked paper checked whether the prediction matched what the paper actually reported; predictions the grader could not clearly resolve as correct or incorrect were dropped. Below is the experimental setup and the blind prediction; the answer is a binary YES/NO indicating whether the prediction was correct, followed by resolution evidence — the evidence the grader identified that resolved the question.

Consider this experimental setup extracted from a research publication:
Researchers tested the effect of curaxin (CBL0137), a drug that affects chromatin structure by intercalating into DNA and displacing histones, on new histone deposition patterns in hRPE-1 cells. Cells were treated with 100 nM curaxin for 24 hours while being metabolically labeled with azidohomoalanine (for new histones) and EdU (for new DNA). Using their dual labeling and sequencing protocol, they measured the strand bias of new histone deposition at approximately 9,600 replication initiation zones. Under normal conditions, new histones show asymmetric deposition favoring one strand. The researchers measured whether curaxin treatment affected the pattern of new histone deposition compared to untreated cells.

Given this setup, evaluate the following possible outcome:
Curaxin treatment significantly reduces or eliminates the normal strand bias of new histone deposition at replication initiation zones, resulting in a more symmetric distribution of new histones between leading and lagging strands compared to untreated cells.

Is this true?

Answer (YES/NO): NO